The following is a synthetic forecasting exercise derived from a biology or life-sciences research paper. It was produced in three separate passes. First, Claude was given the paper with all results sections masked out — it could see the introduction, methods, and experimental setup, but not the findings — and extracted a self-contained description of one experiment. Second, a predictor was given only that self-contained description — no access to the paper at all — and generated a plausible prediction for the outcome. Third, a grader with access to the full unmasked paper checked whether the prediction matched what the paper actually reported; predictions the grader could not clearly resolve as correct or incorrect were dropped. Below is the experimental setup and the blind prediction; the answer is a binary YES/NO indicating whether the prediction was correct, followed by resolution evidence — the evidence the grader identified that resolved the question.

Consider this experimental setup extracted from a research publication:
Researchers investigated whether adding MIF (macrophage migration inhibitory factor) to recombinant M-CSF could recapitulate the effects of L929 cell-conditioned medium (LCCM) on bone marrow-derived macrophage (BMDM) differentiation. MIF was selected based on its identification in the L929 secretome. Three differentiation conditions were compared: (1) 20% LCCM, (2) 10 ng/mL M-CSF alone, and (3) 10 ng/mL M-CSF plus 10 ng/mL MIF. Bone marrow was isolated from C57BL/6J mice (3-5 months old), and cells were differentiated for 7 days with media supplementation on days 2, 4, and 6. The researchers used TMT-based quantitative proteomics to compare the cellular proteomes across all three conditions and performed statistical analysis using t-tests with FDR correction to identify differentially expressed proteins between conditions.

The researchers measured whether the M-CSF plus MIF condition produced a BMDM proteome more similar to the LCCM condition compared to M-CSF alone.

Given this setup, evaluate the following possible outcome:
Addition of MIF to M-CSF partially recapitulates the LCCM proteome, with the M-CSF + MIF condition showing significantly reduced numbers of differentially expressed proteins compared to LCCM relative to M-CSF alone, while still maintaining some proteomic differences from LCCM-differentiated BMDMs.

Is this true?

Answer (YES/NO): NO